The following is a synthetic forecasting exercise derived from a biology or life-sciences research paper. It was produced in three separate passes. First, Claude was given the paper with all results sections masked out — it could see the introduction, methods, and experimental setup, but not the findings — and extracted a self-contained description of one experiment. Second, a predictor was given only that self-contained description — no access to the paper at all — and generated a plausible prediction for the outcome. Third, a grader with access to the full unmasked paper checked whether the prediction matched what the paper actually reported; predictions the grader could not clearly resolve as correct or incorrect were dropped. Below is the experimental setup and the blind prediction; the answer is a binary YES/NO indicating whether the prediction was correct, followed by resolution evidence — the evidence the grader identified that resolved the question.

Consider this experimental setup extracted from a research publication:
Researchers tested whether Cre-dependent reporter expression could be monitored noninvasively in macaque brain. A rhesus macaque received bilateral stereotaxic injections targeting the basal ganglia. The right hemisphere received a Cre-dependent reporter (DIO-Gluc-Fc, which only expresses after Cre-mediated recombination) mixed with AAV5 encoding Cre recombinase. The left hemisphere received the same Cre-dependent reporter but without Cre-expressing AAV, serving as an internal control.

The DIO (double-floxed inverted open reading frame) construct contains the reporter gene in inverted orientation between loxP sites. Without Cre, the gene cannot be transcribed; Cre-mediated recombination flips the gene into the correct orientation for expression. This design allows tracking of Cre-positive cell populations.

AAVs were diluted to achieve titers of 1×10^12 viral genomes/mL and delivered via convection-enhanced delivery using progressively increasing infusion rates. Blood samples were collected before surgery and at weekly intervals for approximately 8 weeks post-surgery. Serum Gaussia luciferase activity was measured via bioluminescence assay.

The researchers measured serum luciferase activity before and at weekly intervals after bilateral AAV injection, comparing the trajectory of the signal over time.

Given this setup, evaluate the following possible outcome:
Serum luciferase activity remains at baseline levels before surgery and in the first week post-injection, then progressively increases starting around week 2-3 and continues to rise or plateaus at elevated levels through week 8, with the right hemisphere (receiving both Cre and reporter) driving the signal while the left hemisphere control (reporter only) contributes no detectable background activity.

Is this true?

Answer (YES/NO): NO